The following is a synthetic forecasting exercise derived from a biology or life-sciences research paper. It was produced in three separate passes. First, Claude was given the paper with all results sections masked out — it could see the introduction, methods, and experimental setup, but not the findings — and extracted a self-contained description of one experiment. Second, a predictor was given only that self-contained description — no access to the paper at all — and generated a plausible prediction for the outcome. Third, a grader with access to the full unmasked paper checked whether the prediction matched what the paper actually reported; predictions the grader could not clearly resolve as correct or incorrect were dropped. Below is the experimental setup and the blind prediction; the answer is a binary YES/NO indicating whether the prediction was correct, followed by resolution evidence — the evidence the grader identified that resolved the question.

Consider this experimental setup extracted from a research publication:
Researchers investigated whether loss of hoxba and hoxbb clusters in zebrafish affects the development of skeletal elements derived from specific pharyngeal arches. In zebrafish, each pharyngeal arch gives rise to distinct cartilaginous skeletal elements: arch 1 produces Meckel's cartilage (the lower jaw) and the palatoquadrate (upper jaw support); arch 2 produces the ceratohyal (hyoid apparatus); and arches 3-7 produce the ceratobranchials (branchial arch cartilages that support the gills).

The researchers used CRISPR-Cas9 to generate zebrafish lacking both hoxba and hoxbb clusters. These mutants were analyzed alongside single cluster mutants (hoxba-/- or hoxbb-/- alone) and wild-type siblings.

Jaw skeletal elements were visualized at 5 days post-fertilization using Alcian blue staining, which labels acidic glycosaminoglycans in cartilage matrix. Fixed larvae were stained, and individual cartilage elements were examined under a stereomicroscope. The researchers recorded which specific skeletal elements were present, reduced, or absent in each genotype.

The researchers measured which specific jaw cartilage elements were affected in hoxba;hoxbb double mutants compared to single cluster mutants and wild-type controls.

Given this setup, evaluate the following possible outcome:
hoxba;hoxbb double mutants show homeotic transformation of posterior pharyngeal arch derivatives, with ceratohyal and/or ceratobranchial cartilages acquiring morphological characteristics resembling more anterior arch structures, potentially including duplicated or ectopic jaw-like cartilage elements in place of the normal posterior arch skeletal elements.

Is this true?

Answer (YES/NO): NO